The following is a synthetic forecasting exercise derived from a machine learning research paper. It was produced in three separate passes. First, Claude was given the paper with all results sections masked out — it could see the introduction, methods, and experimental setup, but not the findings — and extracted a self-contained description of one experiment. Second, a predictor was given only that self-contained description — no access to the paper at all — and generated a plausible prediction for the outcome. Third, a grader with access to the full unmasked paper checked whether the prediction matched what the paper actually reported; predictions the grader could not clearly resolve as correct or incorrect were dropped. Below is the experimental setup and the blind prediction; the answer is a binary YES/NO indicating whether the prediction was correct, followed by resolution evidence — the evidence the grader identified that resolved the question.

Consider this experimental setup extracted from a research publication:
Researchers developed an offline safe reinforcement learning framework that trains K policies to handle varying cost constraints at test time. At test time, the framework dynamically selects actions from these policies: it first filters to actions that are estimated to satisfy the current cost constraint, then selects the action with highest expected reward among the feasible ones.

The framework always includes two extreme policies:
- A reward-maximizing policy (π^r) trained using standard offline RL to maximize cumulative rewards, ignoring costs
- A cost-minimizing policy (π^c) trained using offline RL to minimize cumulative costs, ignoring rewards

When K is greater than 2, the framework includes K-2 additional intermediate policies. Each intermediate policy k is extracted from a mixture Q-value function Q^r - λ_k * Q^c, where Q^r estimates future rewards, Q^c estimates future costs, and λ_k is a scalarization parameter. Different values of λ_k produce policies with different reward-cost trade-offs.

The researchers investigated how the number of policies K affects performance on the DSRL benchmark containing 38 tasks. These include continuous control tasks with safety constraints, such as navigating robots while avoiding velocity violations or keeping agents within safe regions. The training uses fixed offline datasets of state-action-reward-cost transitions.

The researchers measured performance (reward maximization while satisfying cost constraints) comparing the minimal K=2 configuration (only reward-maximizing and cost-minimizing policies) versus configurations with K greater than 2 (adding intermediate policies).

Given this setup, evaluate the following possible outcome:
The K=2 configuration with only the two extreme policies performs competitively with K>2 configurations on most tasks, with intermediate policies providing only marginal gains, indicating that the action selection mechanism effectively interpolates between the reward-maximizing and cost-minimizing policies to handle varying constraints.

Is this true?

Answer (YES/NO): YES